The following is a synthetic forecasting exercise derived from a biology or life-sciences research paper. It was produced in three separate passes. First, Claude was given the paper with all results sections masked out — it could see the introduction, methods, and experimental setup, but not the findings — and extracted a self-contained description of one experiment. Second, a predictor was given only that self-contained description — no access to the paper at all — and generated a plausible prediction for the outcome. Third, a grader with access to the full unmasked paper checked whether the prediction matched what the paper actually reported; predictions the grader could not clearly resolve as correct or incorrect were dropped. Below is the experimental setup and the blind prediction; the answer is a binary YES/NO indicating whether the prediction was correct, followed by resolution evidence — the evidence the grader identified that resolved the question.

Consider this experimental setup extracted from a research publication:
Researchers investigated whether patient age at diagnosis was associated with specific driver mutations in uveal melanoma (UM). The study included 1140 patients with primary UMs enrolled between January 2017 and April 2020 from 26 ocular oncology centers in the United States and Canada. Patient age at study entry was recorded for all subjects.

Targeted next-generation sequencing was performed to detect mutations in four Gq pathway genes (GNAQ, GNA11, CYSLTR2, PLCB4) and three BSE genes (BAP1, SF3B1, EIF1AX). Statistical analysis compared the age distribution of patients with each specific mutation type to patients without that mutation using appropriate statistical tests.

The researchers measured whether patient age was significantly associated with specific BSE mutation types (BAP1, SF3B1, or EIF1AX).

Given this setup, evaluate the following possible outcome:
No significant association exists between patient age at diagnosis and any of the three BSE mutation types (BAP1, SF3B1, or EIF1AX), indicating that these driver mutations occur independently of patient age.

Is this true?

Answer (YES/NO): NO